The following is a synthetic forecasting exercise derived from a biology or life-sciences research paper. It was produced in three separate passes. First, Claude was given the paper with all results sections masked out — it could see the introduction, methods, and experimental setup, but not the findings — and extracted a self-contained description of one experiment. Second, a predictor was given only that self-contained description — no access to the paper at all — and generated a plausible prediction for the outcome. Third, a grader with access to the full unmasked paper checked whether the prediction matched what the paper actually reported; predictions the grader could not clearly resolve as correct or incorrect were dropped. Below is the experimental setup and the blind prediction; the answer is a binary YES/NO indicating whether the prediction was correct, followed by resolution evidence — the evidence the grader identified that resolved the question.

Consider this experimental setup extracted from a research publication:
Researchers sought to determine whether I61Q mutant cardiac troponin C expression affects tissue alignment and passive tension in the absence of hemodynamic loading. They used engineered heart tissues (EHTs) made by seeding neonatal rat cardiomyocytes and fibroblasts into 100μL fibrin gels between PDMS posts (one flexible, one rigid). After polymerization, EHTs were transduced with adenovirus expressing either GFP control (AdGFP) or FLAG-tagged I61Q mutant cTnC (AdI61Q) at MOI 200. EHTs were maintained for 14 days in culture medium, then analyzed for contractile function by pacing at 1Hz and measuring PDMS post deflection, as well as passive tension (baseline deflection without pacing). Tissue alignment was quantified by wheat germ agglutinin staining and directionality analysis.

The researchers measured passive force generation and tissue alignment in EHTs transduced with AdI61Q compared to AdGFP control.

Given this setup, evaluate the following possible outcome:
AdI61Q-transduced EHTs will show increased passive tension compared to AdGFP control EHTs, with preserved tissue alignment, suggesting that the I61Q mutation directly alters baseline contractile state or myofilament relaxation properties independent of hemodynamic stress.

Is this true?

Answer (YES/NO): NO